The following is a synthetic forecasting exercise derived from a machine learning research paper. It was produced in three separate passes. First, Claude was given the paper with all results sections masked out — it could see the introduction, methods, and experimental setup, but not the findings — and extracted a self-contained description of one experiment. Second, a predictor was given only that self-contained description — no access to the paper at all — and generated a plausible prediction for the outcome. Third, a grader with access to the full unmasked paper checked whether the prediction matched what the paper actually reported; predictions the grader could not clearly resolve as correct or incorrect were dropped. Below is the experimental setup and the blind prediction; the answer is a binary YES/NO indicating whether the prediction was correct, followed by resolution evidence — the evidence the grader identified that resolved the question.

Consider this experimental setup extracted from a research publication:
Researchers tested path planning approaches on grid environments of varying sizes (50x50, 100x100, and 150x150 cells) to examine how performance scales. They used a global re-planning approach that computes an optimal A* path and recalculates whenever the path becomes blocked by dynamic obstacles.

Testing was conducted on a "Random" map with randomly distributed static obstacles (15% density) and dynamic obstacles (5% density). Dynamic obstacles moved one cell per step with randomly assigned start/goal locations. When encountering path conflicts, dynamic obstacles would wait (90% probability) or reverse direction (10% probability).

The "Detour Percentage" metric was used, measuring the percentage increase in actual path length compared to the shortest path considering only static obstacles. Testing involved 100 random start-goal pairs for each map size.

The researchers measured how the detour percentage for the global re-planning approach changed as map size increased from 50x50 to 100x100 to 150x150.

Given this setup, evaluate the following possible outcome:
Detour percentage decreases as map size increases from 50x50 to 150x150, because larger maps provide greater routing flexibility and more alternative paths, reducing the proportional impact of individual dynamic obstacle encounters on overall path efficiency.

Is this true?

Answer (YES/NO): YES